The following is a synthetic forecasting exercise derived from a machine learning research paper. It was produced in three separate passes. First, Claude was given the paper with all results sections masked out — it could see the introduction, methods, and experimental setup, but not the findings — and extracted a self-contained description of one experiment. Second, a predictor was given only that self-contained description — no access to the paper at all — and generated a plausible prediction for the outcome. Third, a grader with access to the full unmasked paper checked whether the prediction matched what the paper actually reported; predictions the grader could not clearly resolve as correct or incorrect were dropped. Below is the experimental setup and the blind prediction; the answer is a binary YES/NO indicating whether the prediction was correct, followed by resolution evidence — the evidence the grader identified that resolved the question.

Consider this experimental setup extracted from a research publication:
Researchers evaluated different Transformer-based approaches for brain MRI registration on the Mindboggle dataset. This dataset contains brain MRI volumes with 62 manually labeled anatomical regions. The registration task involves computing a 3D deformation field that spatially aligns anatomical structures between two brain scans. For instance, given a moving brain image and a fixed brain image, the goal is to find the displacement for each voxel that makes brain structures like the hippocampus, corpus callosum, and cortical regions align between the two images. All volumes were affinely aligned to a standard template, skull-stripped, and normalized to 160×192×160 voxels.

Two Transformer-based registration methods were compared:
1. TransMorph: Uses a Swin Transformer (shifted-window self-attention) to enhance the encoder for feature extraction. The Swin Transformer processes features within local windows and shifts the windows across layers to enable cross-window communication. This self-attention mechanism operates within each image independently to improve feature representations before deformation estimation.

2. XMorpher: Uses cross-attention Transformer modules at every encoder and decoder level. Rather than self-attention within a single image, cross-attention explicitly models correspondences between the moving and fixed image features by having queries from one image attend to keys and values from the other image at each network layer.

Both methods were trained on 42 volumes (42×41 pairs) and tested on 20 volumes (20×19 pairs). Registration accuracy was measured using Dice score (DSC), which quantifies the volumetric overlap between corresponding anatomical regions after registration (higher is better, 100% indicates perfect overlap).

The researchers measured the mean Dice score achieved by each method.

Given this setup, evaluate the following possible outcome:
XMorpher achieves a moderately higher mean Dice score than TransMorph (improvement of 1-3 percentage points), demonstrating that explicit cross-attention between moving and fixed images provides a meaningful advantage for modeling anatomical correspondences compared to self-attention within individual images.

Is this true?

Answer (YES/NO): NO